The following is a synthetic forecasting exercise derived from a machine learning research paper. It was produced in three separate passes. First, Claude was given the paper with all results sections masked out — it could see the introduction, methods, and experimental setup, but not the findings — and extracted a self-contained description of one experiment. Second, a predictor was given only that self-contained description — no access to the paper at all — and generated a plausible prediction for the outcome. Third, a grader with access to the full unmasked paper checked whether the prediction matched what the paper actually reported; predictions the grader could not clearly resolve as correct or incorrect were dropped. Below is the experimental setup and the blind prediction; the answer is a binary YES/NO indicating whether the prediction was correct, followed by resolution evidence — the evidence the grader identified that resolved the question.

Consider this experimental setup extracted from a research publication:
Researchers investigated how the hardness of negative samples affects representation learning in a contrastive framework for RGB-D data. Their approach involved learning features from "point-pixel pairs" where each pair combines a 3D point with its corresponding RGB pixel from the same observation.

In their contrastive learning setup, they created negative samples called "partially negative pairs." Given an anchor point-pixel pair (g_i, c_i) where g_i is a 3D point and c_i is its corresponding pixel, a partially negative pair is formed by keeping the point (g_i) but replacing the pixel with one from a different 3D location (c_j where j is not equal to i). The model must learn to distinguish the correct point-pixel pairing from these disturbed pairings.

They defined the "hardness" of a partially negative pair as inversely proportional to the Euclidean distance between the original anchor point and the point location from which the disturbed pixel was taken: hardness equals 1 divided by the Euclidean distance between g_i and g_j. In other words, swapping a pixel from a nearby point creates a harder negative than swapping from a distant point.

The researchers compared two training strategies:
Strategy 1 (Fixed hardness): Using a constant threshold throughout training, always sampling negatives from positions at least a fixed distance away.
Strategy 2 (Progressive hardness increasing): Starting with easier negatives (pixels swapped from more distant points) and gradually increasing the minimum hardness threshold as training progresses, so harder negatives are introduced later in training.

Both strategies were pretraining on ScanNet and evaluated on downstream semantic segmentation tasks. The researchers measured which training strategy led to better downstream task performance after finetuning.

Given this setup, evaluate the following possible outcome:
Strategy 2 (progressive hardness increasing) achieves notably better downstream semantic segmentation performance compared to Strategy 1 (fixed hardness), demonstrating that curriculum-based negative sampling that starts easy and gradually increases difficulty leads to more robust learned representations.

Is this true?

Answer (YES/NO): YES